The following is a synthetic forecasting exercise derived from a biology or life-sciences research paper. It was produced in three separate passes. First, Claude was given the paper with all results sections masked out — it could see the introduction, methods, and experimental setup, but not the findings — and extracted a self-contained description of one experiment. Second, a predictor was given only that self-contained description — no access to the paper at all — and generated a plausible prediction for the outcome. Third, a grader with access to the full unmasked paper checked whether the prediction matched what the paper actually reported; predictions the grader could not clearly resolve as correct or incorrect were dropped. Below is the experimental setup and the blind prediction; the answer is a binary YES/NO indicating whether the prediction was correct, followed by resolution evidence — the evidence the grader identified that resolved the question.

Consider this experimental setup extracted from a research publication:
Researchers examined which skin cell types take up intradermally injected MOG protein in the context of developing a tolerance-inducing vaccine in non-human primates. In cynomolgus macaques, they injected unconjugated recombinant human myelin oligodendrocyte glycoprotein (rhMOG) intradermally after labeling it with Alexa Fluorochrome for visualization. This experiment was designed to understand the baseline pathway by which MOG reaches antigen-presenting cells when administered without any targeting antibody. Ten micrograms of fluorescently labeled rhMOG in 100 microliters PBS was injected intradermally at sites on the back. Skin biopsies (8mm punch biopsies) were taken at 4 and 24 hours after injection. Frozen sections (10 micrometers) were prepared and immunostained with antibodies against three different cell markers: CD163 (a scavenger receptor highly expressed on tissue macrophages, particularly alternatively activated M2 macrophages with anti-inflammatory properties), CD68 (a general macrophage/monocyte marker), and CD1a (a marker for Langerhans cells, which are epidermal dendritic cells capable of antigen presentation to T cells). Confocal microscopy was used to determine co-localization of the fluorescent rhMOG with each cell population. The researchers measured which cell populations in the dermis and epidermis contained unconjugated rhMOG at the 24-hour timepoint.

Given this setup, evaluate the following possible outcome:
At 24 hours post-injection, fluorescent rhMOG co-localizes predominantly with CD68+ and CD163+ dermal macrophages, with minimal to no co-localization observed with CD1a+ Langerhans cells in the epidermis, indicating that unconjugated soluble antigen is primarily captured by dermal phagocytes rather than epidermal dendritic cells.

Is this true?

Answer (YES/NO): NO